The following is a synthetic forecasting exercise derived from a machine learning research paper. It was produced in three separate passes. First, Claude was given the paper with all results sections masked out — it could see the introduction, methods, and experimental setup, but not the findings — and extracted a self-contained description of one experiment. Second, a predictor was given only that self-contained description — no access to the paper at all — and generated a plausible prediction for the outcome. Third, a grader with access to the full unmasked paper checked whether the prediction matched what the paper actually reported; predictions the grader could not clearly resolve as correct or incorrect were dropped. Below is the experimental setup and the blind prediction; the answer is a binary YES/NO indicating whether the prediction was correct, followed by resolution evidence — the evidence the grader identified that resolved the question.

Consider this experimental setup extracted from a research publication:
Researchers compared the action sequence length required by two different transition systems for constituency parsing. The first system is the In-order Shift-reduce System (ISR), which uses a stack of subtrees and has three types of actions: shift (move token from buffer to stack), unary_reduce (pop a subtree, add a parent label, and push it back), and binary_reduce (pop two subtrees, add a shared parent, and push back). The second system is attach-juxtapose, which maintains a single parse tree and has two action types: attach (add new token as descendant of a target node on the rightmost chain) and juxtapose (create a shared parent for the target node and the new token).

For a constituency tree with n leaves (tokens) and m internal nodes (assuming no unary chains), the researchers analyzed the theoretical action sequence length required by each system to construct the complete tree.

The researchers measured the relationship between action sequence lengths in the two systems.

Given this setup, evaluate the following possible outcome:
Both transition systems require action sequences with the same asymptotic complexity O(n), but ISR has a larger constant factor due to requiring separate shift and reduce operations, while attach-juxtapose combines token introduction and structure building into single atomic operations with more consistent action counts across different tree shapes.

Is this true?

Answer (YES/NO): NO